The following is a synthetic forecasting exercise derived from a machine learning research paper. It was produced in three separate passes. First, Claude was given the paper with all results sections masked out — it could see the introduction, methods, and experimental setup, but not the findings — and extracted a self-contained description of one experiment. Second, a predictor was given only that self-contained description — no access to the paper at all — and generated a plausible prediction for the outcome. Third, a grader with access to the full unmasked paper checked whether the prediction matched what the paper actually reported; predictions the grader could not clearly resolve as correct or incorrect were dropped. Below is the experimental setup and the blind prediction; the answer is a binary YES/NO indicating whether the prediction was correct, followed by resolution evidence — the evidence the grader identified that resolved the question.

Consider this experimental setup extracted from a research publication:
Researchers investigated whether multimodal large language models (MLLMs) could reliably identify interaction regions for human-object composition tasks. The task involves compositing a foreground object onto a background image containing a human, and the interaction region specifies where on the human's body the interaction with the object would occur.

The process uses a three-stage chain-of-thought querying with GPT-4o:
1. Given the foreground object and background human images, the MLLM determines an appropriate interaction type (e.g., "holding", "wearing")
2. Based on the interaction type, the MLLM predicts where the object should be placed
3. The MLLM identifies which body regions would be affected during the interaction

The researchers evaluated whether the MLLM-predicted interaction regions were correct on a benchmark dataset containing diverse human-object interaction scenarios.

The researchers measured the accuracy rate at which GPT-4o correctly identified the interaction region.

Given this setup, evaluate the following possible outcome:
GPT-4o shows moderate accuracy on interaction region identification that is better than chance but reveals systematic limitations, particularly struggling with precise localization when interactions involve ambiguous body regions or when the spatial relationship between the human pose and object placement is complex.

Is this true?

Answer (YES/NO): NO